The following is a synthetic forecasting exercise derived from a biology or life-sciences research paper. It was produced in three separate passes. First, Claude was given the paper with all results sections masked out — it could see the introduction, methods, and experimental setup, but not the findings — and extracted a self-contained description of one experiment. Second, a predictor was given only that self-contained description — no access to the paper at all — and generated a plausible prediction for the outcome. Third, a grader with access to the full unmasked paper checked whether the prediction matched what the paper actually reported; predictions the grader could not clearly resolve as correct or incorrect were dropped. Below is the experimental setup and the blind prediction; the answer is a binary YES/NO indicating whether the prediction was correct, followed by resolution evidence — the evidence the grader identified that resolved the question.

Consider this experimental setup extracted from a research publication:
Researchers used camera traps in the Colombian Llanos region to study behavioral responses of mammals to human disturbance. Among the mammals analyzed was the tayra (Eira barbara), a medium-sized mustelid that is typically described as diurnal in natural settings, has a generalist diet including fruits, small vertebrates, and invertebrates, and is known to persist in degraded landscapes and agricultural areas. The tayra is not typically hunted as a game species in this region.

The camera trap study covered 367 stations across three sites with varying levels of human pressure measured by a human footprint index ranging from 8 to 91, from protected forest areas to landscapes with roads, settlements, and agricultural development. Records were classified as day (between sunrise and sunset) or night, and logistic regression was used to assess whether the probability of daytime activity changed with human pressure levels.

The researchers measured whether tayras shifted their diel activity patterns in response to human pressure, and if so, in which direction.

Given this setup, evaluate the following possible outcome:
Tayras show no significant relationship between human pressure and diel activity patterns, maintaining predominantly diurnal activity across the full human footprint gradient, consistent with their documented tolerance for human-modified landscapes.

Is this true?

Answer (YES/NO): NO